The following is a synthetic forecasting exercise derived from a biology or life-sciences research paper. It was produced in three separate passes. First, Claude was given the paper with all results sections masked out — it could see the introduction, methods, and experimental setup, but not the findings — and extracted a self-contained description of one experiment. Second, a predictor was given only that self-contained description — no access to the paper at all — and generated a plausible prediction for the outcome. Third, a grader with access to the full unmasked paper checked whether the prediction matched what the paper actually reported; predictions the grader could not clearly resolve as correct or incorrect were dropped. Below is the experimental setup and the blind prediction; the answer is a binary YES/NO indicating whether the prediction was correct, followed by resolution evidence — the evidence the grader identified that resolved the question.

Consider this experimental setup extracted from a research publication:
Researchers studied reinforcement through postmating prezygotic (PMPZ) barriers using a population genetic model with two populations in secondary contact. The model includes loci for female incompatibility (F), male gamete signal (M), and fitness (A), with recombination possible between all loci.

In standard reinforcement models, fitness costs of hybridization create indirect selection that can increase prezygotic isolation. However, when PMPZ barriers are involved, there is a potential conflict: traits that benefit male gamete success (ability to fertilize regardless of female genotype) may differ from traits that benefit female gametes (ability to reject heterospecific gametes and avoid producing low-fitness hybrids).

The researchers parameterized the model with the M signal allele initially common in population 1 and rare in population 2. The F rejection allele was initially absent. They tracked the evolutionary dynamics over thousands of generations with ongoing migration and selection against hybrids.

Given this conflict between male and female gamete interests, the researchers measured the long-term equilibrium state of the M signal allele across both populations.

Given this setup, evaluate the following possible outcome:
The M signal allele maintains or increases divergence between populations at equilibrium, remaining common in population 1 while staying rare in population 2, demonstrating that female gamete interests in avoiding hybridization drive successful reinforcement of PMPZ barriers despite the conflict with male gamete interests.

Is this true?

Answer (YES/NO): NO